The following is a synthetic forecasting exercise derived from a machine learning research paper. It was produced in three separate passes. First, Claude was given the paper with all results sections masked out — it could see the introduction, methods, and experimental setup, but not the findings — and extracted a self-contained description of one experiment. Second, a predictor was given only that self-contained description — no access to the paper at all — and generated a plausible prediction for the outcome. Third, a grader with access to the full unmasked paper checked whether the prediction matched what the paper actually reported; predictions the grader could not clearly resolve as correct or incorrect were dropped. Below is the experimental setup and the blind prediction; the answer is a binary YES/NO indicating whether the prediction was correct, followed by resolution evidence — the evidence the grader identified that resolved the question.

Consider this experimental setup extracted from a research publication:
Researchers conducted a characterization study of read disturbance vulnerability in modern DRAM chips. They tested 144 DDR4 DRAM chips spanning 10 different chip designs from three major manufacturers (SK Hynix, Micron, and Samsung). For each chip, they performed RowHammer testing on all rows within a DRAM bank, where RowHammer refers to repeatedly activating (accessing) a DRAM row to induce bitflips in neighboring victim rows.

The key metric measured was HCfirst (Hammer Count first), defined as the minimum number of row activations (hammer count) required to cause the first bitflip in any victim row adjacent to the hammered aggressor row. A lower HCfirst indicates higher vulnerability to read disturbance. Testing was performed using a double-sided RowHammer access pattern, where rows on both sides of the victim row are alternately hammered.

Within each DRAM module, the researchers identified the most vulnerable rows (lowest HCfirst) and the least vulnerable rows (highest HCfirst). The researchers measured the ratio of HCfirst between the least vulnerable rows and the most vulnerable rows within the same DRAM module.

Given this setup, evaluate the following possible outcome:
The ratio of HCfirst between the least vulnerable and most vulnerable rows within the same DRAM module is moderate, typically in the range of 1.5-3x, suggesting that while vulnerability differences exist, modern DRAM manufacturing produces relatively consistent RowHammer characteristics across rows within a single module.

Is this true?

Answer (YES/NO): NO